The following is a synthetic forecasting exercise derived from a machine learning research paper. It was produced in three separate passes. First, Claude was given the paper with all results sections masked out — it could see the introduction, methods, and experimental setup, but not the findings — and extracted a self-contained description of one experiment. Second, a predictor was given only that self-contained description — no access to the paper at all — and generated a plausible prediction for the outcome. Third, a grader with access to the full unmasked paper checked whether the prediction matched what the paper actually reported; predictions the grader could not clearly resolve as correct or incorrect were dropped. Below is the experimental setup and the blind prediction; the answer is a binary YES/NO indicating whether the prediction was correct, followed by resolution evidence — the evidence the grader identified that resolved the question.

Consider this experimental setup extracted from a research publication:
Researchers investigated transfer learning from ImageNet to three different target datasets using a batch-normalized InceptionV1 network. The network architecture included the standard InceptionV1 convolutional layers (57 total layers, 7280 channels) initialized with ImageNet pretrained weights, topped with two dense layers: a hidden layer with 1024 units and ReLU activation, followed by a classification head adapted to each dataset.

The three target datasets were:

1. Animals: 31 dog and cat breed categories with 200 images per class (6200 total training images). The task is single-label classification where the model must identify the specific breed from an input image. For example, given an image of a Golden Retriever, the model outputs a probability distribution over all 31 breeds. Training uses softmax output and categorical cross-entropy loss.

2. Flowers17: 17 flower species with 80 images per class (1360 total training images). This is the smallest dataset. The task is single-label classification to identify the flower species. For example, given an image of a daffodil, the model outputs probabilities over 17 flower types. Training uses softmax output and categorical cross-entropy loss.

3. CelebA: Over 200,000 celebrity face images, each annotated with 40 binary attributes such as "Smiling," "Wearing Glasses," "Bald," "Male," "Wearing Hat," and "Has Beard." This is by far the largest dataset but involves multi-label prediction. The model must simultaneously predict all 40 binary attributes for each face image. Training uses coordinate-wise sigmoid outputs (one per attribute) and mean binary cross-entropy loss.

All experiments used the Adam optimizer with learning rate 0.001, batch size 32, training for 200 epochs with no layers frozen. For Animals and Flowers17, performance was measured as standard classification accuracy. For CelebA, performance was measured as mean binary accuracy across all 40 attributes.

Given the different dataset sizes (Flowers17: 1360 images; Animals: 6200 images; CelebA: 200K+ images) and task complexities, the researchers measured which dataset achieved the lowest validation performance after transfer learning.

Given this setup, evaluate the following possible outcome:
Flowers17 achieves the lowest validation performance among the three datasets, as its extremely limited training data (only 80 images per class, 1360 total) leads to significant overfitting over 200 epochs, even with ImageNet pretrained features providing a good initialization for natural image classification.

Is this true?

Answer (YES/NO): NO